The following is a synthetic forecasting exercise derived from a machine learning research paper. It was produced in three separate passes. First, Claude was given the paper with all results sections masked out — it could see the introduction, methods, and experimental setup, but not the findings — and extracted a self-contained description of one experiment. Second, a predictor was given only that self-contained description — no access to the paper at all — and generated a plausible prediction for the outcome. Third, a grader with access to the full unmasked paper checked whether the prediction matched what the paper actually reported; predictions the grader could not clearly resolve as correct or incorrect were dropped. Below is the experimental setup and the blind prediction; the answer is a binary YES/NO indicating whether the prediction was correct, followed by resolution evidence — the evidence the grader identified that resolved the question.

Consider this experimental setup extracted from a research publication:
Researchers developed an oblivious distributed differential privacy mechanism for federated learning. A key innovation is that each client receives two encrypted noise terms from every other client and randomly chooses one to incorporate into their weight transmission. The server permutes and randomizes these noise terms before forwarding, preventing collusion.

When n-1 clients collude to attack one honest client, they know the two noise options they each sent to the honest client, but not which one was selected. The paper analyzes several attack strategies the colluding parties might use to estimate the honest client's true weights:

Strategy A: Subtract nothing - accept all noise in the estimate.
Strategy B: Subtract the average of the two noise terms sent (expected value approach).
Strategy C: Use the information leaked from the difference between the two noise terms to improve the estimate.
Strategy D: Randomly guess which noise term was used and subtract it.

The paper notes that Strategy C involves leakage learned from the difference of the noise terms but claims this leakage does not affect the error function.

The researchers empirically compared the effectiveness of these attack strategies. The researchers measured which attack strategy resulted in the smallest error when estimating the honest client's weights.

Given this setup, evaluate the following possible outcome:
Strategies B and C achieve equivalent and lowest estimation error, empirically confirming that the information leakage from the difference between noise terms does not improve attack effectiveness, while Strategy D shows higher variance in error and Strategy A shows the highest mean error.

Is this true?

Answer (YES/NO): NO